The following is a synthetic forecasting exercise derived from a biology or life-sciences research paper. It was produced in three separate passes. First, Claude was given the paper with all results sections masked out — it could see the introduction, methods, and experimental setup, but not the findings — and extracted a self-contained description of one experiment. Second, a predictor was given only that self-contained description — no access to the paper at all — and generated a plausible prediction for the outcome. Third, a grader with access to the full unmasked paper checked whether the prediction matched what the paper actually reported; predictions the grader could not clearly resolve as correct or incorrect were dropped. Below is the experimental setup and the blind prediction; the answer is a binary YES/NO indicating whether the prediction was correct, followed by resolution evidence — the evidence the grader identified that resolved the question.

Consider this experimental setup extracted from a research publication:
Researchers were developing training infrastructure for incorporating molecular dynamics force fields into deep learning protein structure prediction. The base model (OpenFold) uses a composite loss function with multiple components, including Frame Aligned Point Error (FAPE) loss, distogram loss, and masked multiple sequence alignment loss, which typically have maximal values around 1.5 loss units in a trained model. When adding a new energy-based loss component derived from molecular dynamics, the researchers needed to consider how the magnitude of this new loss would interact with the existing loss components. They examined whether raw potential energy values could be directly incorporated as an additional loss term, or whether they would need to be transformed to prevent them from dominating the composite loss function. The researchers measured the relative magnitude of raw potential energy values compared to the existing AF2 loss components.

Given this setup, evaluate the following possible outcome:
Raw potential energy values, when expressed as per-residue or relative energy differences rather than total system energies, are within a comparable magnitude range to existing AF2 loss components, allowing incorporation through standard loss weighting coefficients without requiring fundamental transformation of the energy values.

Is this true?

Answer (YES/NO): NO